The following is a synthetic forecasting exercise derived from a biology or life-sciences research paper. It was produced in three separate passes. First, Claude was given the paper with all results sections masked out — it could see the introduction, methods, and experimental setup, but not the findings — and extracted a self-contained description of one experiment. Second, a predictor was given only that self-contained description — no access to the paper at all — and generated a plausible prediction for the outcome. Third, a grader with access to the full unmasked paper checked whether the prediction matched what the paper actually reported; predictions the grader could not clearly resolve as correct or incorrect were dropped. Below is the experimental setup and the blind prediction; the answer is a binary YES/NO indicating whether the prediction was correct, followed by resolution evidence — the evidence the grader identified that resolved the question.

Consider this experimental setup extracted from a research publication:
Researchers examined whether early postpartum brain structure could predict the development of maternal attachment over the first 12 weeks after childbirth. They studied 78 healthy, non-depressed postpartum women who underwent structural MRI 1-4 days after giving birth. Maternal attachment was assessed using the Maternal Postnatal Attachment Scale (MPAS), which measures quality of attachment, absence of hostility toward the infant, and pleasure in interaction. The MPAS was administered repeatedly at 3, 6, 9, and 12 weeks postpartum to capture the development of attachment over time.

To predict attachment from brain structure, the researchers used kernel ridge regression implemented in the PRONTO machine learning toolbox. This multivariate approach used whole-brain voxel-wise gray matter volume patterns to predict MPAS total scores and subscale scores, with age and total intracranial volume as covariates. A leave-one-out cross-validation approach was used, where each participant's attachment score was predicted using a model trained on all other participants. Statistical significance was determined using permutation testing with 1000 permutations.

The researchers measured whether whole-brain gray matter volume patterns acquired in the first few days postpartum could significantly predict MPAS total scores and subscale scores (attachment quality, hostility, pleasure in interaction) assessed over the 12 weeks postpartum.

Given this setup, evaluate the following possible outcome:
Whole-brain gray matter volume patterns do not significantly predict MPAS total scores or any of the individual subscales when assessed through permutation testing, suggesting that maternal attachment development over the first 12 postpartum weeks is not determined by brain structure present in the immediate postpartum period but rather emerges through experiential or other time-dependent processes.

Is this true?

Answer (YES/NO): YES